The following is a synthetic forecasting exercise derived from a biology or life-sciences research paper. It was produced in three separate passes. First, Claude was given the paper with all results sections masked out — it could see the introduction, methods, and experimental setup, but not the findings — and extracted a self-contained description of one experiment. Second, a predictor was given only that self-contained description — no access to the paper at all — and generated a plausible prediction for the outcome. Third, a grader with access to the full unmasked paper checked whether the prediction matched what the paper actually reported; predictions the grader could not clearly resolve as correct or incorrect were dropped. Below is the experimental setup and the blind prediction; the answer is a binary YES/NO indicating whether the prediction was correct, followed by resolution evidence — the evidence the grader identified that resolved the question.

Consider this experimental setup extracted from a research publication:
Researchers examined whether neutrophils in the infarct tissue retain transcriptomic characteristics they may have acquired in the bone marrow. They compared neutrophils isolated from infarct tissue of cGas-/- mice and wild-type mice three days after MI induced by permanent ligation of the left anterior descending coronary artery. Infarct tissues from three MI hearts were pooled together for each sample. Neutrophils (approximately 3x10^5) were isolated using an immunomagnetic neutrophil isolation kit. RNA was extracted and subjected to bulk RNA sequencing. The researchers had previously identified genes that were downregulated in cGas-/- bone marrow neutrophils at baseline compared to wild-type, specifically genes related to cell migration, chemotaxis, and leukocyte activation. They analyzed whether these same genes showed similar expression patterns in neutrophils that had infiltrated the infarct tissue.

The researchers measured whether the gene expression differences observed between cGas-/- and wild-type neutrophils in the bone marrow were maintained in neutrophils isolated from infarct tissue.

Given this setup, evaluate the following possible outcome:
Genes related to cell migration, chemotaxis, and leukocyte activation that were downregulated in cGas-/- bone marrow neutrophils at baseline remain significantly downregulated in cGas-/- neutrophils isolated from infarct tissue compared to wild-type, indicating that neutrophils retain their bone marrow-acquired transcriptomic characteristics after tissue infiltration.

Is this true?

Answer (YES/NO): YES